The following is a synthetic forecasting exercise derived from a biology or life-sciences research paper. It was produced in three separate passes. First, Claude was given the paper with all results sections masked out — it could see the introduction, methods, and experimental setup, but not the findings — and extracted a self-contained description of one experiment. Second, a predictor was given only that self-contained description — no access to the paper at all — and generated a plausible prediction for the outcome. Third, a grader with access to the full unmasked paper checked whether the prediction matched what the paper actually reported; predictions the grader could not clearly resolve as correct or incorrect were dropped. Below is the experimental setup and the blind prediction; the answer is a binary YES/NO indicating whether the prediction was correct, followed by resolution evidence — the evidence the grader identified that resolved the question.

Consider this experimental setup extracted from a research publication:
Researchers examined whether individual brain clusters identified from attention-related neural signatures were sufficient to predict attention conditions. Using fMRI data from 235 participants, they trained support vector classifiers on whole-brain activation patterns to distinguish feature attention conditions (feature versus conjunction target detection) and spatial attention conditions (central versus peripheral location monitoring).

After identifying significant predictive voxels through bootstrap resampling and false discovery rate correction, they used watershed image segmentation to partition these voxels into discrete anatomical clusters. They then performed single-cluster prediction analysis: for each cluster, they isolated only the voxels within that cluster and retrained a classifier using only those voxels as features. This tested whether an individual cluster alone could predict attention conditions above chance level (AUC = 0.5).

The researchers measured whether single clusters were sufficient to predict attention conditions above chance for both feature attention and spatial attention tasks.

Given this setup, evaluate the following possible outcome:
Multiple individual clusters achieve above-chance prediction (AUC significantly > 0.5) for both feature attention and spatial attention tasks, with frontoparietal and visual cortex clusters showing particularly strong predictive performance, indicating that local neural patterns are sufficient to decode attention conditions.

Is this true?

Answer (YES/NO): YES